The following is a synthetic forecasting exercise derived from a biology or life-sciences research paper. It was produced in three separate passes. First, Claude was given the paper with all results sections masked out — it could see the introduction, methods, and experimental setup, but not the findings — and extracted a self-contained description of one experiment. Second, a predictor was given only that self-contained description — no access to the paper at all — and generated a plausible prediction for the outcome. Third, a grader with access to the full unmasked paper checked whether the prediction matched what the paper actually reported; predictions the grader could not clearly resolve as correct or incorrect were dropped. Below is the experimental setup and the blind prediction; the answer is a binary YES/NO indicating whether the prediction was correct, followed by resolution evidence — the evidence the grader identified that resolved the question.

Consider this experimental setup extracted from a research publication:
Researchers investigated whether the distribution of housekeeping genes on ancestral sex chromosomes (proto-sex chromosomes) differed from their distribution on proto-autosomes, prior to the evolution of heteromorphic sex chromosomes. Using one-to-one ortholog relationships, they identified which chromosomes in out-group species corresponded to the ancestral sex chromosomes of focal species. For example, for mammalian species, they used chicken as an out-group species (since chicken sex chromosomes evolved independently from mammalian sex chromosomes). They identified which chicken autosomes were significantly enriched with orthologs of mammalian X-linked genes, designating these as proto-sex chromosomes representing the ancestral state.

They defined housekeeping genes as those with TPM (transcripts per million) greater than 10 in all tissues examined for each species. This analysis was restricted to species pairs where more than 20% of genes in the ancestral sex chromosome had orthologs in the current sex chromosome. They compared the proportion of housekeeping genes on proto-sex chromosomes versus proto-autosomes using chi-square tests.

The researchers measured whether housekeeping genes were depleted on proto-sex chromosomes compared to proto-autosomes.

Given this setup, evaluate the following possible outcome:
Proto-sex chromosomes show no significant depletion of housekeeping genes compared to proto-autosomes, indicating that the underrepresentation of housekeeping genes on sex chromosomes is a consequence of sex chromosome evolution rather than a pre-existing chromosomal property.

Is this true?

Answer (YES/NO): NO